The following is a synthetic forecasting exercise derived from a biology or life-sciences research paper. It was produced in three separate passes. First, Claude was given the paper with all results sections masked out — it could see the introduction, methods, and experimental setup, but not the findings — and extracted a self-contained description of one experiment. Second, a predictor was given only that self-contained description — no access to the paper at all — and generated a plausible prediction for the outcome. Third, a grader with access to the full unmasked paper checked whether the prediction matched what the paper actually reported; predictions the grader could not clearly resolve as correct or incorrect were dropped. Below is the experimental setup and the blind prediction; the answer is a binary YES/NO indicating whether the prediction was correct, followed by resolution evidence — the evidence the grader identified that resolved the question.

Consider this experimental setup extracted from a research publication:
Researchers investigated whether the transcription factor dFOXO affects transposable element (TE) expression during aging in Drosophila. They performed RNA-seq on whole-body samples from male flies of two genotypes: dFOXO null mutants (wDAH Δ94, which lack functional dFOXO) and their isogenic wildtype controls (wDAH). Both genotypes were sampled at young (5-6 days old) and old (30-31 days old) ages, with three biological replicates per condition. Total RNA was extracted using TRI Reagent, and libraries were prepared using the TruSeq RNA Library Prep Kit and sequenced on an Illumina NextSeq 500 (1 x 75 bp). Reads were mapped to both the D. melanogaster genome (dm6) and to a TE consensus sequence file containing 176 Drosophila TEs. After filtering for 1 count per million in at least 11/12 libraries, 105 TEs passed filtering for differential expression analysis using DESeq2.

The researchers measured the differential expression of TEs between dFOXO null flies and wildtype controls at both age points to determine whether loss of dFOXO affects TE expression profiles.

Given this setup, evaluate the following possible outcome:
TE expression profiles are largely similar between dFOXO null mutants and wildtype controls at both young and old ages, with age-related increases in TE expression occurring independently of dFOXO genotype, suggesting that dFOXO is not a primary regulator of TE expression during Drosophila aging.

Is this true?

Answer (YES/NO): NO